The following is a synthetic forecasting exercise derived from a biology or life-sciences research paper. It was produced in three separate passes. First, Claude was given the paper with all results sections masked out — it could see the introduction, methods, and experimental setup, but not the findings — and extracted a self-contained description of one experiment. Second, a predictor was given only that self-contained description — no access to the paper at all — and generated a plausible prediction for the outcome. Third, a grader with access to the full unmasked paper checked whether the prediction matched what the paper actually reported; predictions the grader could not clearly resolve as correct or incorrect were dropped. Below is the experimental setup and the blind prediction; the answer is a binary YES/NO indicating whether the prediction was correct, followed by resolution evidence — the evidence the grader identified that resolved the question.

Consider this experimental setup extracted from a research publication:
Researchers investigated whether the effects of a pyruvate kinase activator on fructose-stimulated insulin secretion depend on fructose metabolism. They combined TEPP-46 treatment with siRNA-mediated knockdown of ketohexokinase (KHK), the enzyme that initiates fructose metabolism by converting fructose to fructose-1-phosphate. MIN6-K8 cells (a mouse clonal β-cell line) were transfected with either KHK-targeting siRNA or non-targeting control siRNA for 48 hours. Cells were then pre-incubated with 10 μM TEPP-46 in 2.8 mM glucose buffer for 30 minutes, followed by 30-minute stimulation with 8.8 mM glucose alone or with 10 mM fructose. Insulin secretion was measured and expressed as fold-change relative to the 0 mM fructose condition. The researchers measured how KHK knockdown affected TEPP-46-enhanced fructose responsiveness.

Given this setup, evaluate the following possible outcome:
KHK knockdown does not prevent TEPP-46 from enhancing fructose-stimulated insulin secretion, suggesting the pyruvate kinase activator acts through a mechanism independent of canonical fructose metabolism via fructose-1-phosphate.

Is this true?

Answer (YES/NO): NO